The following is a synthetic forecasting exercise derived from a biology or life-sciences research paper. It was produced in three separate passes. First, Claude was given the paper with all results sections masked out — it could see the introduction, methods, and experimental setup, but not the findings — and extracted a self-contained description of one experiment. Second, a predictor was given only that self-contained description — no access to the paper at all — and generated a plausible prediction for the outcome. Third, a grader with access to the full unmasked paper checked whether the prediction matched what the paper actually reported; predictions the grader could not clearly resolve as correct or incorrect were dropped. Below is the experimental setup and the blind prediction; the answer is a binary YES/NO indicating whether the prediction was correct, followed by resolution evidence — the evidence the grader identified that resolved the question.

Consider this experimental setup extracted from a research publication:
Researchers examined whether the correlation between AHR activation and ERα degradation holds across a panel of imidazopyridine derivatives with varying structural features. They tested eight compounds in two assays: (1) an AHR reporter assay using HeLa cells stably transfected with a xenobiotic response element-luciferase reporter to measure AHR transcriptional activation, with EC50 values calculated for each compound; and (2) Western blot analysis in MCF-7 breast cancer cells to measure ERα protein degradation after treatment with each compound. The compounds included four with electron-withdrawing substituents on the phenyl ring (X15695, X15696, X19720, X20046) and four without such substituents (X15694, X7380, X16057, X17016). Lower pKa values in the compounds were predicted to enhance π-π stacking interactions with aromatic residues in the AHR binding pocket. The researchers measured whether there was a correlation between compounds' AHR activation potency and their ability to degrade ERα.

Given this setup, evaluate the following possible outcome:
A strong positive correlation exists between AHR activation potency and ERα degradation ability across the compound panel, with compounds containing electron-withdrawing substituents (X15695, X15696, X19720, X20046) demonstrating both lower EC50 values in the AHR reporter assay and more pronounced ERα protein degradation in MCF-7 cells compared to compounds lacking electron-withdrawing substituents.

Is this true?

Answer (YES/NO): NO